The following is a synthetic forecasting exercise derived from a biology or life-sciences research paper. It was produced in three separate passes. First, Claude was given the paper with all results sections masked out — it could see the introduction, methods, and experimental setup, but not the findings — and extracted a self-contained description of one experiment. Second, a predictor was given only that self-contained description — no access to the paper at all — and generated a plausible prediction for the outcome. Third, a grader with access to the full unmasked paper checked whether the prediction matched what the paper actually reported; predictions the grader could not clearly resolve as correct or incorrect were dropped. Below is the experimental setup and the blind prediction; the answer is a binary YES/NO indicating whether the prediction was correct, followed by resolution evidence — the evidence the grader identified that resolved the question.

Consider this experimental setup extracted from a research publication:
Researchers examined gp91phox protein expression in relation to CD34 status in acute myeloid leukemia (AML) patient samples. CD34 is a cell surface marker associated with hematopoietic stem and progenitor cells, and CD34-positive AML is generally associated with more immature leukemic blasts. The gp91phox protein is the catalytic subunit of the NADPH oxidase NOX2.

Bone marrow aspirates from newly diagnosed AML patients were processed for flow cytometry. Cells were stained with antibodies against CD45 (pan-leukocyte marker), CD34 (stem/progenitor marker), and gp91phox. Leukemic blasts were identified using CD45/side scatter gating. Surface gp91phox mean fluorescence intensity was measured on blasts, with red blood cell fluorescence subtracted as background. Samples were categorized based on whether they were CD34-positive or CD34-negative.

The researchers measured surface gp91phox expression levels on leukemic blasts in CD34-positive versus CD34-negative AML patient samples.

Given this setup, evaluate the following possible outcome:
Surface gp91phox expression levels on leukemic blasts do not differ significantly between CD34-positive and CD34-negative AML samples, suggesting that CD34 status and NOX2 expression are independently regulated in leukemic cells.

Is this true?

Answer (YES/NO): NO